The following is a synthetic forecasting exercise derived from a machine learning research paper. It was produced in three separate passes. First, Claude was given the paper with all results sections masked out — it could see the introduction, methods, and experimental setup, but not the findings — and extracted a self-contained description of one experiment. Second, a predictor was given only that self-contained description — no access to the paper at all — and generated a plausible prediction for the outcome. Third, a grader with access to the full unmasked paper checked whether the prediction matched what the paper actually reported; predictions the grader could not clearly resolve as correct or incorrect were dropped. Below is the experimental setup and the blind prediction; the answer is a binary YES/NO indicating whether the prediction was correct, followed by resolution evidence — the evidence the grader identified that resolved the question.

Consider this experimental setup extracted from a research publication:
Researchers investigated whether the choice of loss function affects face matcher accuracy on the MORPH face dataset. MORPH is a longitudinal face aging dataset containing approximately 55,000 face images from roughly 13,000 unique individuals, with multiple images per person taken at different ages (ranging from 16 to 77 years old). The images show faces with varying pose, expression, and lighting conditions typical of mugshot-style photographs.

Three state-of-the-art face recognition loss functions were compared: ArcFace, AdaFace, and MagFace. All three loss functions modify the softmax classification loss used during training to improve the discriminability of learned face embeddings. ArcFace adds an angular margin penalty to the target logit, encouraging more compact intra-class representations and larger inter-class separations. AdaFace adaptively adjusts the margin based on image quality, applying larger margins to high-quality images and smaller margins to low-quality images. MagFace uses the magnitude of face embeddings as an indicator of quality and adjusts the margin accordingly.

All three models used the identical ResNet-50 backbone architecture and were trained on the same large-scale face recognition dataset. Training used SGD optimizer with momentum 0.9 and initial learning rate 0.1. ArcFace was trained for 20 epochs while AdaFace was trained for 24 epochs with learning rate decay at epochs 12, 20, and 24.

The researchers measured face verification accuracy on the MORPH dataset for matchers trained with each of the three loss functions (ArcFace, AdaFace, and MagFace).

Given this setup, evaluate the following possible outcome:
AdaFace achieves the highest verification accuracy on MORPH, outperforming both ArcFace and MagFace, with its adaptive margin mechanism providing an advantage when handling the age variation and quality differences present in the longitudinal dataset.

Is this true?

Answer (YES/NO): NO